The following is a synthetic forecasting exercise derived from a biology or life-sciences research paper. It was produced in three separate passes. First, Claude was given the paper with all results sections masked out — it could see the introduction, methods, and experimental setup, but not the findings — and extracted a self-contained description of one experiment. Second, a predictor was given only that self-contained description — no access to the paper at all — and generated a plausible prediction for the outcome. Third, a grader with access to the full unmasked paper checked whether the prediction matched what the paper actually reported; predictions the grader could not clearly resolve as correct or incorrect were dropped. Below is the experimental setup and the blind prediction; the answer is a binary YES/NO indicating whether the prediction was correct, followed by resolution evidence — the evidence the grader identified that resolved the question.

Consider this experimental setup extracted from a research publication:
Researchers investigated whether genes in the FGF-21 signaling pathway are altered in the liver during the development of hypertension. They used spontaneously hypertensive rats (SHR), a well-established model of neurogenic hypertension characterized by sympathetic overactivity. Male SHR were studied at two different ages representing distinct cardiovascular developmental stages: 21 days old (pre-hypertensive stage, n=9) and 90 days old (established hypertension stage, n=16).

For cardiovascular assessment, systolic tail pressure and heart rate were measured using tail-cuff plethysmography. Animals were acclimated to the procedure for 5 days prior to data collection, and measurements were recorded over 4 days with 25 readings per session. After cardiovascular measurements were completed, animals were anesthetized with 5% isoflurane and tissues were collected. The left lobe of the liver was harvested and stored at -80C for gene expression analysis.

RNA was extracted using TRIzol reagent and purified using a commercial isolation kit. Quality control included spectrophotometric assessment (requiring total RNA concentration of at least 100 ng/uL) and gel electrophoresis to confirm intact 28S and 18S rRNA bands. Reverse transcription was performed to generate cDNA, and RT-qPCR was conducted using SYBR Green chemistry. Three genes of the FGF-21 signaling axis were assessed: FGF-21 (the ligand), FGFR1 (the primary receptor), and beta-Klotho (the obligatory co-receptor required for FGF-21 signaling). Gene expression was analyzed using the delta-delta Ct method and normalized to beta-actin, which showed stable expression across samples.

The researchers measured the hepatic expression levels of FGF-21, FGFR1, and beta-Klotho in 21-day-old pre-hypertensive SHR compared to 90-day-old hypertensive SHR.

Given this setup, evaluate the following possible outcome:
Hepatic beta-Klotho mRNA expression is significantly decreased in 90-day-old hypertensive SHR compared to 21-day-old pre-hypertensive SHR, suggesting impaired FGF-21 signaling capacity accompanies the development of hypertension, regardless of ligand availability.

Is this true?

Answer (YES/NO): YES